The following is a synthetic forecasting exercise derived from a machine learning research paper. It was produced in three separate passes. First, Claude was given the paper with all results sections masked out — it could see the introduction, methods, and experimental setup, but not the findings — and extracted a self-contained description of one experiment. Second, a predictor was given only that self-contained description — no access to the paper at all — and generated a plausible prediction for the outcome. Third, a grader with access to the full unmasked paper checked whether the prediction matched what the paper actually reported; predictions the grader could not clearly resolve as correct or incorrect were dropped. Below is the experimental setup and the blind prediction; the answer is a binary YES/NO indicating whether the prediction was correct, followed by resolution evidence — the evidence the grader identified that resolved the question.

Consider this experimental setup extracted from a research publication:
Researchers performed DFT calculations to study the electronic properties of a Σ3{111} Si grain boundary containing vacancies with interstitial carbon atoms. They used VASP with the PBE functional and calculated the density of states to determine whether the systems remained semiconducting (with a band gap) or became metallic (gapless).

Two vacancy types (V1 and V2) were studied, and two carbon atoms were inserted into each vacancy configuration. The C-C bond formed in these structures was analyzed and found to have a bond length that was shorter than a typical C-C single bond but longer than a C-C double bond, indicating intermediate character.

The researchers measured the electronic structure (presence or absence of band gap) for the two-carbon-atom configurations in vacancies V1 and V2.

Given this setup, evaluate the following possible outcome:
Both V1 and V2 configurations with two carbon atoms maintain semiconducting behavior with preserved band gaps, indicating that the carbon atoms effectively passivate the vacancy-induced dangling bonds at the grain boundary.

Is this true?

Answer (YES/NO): NO